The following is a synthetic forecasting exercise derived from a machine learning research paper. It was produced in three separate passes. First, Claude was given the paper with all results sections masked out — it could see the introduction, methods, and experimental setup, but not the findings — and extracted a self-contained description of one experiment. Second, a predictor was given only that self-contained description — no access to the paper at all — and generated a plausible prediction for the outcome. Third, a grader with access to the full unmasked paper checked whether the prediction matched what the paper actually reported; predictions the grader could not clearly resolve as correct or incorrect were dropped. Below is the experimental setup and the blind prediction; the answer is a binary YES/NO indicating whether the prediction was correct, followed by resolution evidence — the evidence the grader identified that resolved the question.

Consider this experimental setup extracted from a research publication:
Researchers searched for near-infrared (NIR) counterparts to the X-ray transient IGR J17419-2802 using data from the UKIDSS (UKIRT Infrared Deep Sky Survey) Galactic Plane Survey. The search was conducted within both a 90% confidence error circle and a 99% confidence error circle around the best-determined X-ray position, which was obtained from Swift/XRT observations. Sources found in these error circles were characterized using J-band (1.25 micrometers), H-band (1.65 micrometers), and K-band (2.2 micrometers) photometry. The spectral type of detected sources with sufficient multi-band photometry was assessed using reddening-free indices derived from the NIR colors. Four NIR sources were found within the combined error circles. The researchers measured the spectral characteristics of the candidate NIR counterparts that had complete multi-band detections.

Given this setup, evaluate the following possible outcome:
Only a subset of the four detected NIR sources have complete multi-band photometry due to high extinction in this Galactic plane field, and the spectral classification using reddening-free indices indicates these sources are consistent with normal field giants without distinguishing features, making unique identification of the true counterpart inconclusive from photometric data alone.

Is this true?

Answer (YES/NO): NO